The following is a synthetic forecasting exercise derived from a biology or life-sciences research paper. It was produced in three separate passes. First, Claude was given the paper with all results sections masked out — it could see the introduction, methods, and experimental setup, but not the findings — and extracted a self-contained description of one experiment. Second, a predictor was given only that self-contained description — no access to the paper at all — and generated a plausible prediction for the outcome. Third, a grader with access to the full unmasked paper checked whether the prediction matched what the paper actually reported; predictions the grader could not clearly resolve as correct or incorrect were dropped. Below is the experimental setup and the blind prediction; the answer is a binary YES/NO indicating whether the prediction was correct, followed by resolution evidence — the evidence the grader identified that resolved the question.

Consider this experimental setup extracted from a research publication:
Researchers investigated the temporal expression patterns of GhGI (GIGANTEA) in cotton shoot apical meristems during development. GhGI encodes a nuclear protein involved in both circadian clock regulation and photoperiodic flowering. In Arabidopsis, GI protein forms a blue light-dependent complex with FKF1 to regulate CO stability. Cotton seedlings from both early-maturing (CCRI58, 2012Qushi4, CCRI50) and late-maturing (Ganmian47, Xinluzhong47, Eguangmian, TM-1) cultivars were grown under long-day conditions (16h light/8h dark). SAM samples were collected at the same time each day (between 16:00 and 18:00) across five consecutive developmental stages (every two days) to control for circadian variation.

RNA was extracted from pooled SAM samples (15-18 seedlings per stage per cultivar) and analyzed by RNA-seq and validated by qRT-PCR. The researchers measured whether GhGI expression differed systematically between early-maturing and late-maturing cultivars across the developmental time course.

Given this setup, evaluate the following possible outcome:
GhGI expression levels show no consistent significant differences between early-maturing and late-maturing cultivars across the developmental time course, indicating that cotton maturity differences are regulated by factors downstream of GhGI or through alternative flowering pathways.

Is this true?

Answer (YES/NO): NO